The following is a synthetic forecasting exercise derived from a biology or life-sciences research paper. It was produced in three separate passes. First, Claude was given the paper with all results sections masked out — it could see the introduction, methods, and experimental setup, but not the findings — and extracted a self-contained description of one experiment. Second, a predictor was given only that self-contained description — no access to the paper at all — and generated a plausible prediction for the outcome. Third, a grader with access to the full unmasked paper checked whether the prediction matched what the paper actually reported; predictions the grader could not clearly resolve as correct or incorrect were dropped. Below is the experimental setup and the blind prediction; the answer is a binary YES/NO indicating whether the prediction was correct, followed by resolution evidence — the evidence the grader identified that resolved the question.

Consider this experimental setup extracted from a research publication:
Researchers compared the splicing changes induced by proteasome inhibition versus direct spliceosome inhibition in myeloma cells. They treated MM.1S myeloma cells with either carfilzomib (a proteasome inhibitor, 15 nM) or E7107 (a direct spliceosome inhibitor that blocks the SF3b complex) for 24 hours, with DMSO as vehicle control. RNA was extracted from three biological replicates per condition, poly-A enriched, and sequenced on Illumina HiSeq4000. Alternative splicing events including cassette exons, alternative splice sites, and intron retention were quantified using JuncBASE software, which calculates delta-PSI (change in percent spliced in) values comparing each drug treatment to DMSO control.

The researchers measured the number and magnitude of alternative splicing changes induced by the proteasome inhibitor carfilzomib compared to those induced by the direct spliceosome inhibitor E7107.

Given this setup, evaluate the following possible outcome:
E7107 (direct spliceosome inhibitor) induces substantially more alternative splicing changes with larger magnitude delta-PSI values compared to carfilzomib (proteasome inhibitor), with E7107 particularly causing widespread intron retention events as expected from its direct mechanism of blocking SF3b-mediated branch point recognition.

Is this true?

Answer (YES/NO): YES